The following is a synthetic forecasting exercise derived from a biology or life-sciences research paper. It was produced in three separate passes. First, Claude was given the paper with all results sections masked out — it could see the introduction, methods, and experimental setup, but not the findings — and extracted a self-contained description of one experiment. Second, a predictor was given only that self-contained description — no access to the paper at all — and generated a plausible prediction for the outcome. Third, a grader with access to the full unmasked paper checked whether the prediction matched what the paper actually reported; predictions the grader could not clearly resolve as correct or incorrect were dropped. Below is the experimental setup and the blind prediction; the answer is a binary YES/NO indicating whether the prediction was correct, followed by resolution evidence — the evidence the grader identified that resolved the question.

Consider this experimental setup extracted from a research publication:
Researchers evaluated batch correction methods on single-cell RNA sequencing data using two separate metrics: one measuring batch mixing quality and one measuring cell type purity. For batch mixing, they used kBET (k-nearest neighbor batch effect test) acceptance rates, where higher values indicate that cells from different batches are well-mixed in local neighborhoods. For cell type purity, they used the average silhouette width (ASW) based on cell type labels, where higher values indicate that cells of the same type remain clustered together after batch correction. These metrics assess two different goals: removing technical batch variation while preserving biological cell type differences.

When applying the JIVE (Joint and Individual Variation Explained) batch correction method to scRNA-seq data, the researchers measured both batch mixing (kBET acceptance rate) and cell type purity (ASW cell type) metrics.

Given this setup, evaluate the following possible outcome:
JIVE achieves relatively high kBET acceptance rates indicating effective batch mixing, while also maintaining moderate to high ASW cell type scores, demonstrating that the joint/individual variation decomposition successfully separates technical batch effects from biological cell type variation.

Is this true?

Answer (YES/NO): NO